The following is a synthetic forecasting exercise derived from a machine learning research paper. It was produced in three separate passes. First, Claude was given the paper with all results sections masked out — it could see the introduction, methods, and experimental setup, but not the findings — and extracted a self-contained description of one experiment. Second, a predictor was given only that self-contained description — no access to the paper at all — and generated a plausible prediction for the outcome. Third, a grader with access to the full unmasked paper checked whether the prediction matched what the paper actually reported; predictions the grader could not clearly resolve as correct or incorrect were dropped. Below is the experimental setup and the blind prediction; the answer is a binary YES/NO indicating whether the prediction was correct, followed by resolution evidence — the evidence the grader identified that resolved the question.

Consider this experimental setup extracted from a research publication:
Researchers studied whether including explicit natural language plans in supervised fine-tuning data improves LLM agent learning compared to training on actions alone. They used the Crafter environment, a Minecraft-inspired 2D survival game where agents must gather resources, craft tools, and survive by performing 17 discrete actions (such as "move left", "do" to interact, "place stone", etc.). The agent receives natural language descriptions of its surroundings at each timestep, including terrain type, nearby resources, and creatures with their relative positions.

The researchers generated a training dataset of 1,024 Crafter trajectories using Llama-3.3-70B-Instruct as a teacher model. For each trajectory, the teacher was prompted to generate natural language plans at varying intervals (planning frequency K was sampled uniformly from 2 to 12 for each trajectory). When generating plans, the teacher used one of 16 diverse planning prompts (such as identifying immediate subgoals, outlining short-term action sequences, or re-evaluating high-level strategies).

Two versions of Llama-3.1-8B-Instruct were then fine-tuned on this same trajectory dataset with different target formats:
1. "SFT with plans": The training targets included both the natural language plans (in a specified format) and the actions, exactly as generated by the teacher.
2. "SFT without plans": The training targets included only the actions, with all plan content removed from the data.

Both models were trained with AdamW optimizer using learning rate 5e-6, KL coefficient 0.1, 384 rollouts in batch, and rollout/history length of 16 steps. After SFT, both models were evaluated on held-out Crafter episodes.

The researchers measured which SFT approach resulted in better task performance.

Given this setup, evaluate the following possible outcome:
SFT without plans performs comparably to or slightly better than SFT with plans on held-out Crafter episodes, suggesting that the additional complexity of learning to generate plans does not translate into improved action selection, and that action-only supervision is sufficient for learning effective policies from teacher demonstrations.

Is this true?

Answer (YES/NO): NO